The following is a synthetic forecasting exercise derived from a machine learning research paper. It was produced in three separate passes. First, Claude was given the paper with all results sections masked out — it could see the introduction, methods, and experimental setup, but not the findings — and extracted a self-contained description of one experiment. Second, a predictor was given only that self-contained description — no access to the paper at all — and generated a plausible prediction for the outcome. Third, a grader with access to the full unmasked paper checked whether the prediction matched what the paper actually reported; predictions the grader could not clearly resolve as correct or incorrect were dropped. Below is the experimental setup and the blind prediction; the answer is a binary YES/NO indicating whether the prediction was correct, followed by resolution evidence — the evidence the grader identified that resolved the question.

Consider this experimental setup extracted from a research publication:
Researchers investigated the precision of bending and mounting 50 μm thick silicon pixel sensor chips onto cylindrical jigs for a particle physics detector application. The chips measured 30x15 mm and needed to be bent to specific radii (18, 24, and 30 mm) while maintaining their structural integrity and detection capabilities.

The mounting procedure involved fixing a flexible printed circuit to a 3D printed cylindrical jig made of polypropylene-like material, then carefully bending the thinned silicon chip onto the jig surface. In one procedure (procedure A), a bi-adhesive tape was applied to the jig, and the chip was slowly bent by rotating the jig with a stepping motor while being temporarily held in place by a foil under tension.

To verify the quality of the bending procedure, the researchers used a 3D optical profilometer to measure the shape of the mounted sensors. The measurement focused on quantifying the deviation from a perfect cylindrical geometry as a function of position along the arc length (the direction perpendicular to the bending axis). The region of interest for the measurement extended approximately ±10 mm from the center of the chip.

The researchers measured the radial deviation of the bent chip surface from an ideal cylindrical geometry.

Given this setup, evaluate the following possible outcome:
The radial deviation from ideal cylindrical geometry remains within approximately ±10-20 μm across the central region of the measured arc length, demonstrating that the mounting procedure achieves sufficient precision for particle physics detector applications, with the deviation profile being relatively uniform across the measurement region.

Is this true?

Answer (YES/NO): NO